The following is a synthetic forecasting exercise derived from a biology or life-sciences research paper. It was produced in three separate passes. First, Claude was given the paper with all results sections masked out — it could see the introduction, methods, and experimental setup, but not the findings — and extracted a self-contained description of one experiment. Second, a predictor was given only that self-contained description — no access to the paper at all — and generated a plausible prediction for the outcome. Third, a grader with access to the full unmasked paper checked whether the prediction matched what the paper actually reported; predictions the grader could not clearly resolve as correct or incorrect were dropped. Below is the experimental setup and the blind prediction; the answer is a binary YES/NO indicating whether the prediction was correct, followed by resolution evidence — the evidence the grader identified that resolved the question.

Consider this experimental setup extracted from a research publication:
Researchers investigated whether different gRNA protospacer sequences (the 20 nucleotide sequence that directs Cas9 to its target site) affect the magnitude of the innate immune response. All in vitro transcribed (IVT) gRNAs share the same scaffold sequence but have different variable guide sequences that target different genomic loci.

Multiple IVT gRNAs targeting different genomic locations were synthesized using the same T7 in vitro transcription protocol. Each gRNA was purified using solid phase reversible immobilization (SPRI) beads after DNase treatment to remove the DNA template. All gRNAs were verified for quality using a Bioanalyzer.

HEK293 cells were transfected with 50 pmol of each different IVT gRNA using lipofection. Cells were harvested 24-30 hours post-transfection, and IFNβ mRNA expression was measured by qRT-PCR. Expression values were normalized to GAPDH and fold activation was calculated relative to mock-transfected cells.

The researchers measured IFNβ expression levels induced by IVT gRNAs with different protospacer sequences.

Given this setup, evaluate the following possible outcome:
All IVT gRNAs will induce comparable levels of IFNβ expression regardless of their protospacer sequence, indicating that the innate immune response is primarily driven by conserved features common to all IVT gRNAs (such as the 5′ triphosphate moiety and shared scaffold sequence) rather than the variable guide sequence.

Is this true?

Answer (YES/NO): NO